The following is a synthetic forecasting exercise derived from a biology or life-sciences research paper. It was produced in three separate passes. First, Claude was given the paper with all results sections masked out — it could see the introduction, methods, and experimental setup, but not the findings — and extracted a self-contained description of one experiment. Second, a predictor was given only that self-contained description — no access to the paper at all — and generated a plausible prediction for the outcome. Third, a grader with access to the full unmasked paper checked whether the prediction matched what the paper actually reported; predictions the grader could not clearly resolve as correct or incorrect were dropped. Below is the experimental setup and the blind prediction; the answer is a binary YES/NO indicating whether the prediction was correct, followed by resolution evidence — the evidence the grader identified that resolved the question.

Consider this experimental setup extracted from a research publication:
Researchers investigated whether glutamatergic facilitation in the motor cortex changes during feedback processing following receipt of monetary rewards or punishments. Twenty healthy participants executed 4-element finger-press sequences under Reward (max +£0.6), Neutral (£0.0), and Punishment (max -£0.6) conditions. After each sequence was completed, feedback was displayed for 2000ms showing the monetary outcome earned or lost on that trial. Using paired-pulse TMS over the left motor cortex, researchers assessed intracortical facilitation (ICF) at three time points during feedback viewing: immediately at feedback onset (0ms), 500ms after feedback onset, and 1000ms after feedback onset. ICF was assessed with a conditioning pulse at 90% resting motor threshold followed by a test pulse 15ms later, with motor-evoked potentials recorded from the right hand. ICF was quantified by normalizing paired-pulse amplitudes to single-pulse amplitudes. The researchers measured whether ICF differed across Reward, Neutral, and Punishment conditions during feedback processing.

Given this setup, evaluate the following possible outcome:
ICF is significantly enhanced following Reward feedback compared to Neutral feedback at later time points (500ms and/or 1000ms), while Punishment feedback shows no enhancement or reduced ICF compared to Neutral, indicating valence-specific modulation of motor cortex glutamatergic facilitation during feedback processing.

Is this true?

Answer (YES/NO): NO